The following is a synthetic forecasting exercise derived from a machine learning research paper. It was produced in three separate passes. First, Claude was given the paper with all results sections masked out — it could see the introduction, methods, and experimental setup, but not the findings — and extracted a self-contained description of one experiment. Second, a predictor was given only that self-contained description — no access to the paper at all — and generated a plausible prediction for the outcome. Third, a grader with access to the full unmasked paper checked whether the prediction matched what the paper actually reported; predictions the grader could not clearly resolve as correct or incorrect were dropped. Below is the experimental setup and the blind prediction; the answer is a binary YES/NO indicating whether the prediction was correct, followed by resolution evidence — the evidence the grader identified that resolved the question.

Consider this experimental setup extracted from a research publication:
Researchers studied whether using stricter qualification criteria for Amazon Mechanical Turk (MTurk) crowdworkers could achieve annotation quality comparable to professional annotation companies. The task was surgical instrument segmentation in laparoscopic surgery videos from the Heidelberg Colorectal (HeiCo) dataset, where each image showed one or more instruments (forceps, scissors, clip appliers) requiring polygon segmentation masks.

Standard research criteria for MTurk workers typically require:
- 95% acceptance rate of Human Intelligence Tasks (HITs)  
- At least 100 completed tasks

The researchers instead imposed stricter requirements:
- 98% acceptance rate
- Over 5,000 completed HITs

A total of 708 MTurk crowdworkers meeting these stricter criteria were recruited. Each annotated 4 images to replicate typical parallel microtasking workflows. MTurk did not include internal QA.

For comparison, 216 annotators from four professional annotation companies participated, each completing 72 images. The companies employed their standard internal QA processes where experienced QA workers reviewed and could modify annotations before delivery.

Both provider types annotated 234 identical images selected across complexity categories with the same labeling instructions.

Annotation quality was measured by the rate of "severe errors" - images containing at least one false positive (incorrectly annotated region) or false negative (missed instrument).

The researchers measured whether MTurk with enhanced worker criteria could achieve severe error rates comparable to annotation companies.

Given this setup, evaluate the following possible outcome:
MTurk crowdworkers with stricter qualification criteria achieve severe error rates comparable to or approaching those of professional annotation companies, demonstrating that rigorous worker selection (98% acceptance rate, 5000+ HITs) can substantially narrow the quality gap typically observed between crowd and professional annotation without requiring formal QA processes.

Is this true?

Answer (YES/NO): NO